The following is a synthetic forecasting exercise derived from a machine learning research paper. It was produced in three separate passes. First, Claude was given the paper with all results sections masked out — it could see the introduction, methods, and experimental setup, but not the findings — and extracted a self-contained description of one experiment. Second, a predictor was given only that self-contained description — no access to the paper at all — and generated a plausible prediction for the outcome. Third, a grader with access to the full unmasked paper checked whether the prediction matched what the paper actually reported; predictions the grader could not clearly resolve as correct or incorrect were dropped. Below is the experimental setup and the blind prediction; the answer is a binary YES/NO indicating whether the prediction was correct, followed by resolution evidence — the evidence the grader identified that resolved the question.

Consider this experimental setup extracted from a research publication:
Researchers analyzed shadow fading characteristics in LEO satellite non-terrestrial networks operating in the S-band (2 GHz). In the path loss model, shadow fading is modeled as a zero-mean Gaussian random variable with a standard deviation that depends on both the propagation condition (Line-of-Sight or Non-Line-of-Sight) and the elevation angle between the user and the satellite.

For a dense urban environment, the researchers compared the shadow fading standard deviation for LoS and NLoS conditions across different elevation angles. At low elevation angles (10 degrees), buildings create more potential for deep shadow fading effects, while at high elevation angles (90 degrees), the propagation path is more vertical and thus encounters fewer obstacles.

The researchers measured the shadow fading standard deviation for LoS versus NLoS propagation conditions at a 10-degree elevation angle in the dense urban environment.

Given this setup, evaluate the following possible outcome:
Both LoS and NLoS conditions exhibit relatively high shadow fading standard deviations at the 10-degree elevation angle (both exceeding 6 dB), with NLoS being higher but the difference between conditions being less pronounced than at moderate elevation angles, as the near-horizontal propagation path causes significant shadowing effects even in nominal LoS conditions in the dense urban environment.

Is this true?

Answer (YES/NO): NO